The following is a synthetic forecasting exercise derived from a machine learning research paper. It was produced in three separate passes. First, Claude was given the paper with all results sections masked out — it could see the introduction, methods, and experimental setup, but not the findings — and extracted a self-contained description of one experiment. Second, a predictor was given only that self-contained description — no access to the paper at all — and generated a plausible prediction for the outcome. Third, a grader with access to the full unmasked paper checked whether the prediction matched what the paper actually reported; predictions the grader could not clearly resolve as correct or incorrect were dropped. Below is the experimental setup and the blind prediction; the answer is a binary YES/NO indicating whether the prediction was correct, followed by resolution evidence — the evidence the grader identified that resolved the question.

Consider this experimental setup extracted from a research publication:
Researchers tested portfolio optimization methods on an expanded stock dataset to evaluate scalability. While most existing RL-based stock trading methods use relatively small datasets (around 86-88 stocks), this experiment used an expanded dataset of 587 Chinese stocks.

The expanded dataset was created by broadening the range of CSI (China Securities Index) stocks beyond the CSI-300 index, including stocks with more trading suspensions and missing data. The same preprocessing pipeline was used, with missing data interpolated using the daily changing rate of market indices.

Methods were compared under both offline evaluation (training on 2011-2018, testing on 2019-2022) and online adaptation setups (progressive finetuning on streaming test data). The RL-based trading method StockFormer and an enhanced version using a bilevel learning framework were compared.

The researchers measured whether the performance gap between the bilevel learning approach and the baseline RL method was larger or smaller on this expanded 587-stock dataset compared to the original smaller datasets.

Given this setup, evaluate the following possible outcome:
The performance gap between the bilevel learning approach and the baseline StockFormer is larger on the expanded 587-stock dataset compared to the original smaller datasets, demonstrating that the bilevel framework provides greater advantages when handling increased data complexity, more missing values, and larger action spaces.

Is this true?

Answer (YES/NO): YES